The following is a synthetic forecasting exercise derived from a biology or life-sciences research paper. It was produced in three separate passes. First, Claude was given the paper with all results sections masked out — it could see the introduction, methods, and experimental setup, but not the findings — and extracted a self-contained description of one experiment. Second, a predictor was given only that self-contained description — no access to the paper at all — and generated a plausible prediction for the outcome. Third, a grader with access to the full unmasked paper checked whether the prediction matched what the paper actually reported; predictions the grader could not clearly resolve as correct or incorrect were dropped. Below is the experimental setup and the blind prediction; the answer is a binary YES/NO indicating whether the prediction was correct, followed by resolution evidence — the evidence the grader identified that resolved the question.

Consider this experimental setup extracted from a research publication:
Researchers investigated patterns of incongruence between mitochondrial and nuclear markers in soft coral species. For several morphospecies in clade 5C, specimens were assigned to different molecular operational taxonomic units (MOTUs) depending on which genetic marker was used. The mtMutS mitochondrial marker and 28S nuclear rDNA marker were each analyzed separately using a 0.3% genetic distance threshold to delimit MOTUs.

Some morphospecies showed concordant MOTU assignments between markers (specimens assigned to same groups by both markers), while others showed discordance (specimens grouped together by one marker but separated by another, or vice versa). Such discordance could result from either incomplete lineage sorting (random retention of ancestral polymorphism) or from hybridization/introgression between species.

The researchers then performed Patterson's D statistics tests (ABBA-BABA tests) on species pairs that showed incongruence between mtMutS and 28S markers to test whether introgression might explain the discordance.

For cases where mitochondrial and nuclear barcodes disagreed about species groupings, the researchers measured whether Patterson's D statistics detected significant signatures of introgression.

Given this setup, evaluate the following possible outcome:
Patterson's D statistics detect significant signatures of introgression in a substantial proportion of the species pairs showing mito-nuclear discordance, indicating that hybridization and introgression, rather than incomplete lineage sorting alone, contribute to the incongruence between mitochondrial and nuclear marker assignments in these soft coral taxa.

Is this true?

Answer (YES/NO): YES